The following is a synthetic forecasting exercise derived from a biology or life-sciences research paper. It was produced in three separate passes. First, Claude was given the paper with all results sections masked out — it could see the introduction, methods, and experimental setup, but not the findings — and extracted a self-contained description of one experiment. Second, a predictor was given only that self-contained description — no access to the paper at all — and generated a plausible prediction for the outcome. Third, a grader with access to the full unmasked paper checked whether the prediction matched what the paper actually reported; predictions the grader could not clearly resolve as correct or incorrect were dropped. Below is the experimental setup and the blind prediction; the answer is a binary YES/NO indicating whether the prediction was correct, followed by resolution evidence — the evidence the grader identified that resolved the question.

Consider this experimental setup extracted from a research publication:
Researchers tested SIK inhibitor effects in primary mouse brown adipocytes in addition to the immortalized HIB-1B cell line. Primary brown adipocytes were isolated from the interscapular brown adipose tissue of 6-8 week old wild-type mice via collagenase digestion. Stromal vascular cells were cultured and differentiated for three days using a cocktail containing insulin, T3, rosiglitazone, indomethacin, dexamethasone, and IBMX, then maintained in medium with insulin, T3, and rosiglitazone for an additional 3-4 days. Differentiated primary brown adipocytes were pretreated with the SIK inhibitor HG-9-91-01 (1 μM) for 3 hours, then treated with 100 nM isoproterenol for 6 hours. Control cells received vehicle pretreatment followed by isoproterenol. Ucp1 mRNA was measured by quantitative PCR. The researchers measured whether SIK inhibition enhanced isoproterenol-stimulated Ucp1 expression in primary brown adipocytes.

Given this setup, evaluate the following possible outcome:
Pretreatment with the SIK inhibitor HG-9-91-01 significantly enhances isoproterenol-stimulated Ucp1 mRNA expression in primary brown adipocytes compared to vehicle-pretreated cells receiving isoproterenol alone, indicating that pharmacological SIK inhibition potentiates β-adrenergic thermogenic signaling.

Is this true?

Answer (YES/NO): YES